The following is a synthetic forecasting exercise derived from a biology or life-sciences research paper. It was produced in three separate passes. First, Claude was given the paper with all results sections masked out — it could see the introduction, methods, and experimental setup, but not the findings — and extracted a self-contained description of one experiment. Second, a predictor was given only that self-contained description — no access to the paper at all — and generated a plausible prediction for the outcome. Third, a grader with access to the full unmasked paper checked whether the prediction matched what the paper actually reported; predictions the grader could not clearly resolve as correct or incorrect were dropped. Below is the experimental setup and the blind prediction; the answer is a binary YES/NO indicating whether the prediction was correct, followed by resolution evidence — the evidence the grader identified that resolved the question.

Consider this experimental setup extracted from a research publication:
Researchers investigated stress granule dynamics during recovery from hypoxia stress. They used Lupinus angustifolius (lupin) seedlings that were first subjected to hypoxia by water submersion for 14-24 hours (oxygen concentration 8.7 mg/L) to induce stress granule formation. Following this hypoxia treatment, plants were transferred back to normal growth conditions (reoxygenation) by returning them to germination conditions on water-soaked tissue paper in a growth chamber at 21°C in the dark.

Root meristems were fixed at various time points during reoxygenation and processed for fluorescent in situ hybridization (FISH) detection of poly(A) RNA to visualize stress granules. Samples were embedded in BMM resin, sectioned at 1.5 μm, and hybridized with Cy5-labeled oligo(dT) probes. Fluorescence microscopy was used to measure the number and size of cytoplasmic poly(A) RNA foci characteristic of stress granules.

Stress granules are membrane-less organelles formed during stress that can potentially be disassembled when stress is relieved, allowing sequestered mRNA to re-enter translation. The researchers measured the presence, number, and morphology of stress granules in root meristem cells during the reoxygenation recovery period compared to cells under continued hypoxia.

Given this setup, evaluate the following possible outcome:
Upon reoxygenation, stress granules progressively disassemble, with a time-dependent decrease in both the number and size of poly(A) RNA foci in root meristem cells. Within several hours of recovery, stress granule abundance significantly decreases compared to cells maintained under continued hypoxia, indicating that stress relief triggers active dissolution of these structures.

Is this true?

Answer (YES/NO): NO